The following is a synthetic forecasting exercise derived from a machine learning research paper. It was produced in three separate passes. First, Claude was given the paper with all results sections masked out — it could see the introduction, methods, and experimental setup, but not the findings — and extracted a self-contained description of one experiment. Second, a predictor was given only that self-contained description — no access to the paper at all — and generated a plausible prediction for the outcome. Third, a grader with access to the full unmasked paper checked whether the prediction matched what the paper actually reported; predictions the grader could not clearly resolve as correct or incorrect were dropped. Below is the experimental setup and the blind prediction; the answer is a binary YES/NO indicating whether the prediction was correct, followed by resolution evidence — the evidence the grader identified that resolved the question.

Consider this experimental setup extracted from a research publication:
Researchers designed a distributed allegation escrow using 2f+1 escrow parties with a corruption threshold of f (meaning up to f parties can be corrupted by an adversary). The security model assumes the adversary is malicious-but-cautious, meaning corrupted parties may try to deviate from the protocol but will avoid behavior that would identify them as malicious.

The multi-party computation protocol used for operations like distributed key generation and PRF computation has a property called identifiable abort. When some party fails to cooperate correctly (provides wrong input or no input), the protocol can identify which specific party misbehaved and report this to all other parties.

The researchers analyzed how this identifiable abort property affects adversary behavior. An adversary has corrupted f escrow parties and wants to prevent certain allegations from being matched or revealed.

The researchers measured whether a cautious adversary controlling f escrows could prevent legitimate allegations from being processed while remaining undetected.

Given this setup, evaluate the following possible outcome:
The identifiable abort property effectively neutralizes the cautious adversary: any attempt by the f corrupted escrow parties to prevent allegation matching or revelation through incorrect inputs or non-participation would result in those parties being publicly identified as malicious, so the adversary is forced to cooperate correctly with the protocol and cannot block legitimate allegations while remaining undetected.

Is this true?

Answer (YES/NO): YES